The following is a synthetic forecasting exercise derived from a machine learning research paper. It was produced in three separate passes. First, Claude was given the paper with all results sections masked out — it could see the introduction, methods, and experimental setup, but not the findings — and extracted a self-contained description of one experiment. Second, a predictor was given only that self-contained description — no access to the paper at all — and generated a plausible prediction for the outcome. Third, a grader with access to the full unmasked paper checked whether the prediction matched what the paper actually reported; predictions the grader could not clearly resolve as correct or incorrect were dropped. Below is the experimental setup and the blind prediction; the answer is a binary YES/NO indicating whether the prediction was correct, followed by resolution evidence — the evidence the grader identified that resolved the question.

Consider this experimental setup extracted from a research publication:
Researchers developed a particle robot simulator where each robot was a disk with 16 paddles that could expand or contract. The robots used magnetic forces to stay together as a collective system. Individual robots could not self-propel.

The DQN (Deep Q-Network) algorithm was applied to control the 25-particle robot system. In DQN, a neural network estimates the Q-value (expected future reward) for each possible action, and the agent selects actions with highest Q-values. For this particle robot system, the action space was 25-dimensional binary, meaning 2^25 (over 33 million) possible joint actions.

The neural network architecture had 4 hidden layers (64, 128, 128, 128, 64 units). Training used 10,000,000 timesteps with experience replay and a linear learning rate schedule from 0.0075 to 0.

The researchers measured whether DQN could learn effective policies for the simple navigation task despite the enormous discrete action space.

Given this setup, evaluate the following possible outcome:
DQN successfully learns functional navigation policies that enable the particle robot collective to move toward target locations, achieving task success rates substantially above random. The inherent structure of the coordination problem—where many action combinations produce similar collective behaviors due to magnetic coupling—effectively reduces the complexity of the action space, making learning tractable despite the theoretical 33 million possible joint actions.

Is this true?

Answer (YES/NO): NO